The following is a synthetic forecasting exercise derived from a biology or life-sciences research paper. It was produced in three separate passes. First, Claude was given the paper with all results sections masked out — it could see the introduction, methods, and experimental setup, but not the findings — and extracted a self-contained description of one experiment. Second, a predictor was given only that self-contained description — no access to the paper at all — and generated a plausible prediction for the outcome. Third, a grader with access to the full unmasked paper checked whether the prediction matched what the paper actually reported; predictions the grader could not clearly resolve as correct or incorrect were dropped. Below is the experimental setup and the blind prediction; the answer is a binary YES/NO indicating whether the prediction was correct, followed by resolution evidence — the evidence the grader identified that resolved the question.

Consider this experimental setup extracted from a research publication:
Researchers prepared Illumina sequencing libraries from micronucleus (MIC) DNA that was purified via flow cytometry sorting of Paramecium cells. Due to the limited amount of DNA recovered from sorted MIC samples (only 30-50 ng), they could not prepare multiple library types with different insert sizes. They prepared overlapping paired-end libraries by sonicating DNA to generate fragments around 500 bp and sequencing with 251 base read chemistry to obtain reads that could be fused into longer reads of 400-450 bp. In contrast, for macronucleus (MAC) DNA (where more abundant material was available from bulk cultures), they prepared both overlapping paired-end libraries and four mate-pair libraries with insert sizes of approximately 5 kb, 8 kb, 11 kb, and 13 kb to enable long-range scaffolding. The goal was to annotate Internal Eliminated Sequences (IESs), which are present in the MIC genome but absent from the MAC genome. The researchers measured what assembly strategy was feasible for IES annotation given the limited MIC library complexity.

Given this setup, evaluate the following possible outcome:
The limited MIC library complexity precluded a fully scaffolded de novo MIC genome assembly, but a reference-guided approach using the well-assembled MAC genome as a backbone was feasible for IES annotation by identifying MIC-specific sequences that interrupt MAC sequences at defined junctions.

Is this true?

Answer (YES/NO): YES